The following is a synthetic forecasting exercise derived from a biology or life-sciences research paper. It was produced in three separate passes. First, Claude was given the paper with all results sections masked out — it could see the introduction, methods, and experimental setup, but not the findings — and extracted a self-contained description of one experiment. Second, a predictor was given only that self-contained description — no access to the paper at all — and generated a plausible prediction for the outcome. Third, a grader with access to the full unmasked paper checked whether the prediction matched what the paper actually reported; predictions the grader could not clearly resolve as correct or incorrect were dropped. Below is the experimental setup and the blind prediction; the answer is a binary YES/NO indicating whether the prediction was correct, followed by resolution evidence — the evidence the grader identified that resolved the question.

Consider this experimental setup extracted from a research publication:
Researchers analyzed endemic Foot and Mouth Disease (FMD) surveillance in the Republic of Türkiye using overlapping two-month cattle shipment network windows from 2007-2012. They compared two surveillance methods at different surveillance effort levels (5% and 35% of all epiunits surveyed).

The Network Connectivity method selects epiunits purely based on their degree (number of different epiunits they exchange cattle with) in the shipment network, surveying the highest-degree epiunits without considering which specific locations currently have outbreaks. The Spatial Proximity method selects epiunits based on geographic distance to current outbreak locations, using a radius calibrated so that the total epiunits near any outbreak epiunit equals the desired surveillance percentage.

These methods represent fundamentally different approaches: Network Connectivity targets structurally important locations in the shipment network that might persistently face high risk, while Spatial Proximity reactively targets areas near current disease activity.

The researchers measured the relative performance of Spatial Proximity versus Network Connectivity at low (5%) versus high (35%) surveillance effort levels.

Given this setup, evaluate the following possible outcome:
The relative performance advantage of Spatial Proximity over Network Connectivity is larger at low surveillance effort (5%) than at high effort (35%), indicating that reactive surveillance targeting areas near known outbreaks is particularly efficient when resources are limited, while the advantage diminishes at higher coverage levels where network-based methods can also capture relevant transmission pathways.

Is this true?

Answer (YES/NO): NO